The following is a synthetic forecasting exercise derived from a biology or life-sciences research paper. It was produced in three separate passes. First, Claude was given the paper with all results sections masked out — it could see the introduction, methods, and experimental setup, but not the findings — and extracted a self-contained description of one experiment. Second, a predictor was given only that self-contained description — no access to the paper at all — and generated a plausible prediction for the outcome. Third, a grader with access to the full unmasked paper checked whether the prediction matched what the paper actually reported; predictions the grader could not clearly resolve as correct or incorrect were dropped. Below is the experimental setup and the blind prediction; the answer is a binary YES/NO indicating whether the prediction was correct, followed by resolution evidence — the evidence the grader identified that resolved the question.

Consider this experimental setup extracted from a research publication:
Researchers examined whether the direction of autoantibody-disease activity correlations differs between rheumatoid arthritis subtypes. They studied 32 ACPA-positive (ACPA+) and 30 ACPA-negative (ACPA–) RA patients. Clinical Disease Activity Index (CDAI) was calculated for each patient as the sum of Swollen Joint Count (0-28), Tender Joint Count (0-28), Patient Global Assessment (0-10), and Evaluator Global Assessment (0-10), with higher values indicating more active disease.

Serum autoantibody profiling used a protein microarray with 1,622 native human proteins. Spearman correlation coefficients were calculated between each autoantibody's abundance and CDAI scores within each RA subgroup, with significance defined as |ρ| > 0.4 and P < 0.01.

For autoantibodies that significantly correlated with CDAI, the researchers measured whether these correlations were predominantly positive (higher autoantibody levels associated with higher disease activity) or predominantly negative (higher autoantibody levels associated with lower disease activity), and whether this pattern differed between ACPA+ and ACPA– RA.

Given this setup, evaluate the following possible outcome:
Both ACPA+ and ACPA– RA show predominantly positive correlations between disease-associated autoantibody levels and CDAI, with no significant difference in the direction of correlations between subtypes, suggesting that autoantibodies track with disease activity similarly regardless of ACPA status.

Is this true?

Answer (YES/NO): NO